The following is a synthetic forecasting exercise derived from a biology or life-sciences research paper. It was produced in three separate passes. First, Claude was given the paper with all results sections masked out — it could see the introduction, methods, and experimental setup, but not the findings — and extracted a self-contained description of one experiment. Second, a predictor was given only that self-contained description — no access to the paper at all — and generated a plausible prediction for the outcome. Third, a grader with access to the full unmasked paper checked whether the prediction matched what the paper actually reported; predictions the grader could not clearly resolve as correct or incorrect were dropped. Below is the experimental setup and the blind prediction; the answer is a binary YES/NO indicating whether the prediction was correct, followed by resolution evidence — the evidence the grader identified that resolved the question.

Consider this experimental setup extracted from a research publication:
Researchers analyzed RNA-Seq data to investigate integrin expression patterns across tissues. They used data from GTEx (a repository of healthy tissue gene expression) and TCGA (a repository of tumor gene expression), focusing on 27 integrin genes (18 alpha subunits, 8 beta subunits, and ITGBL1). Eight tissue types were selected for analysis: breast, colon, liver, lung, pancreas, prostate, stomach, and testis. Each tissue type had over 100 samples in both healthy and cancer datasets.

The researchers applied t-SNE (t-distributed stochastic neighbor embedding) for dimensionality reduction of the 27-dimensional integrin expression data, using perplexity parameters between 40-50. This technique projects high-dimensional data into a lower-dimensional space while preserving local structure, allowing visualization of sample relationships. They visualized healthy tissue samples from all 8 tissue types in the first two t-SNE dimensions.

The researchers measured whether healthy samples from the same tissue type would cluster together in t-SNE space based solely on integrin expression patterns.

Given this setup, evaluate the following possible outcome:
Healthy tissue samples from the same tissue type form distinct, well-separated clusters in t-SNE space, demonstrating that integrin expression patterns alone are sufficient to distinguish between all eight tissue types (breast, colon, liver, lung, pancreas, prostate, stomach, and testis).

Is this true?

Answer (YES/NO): YES